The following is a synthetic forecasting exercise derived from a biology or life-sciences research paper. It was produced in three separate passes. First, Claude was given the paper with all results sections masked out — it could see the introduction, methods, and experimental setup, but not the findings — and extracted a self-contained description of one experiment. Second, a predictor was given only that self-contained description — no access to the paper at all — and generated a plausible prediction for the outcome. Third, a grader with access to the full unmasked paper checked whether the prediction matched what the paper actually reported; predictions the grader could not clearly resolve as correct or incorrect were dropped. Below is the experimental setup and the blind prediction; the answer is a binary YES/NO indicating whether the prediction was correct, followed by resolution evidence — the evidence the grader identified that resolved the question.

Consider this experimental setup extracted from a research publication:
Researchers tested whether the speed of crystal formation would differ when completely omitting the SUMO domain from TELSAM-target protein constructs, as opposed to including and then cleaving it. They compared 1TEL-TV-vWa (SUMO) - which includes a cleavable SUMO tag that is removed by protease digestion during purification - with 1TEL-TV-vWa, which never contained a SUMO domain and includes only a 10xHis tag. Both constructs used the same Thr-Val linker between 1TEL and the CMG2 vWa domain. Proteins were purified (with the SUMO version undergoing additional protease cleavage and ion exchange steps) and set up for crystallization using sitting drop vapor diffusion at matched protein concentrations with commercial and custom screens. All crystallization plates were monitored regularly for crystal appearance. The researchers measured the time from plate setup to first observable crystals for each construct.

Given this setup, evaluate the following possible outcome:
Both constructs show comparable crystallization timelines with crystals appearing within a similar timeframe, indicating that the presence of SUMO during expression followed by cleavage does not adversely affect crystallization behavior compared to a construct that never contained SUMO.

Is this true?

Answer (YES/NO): NO